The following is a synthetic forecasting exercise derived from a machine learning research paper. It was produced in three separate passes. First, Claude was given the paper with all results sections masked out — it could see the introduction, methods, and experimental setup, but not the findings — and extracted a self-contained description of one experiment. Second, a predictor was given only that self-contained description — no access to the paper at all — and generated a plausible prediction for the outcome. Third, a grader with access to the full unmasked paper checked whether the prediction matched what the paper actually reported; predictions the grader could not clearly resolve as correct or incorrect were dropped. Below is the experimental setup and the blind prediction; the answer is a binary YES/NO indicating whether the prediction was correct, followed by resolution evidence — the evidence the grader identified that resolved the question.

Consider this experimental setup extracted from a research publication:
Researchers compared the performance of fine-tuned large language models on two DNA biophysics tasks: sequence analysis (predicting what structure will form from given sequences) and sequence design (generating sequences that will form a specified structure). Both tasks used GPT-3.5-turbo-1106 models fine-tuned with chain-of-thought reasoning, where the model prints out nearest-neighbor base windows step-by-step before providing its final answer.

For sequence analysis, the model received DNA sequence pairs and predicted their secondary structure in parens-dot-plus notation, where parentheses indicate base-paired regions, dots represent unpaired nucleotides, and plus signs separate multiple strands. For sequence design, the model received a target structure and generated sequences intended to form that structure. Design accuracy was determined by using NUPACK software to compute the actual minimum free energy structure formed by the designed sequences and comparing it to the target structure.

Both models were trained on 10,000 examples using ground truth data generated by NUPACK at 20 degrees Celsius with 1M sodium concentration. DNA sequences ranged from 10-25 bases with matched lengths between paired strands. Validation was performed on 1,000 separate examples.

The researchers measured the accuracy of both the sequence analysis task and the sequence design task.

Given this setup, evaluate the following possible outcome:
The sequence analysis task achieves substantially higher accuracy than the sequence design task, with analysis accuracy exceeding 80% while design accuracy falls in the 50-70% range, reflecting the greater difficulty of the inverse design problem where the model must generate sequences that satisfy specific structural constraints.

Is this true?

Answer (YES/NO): NO